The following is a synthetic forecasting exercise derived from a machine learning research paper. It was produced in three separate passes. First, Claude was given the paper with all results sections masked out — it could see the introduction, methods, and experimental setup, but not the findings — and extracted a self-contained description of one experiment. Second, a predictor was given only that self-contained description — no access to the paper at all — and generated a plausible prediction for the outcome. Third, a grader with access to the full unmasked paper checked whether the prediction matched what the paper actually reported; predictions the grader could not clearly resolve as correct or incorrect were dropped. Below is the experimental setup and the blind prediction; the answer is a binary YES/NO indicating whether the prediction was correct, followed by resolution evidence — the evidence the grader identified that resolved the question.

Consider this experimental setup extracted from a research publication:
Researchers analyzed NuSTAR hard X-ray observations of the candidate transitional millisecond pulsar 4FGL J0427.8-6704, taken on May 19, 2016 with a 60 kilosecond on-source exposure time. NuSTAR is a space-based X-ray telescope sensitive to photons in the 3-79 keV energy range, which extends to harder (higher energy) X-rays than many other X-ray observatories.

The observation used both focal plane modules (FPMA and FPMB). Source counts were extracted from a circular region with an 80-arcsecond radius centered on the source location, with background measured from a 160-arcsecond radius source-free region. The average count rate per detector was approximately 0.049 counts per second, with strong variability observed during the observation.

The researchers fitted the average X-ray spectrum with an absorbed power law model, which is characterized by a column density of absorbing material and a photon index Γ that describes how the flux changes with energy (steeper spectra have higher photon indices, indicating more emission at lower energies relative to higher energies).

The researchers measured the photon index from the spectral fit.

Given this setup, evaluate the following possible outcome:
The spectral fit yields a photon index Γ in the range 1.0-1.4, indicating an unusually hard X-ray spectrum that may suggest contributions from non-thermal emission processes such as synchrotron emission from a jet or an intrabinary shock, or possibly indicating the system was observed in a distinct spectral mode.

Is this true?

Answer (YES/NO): NO